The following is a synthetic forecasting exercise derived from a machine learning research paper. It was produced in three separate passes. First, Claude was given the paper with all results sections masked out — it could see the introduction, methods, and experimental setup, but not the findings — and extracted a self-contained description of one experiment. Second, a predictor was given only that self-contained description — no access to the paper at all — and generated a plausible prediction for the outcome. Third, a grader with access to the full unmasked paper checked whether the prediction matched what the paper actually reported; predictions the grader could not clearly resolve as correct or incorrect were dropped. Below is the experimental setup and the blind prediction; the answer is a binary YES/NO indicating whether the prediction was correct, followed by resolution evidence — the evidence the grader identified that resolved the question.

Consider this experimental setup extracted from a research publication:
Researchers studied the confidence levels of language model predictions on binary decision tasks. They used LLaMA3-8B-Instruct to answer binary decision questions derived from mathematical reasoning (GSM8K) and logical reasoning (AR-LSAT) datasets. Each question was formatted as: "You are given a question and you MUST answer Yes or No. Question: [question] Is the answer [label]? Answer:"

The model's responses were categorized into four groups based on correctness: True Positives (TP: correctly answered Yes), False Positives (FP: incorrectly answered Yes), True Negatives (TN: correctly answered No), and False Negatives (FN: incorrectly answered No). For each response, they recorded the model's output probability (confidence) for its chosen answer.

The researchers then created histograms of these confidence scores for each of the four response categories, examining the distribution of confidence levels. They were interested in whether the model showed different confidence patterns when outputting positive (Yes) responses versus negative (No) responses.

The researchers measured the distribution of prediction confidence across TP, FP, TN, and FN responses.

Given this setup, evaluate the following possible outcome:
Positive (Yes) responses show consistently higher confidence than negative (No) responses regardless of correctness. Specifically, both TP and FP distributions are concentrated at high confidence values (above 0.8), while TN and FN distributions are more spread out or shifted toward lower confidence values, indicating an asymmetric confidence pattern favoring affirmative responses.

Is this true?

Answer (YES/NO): NO